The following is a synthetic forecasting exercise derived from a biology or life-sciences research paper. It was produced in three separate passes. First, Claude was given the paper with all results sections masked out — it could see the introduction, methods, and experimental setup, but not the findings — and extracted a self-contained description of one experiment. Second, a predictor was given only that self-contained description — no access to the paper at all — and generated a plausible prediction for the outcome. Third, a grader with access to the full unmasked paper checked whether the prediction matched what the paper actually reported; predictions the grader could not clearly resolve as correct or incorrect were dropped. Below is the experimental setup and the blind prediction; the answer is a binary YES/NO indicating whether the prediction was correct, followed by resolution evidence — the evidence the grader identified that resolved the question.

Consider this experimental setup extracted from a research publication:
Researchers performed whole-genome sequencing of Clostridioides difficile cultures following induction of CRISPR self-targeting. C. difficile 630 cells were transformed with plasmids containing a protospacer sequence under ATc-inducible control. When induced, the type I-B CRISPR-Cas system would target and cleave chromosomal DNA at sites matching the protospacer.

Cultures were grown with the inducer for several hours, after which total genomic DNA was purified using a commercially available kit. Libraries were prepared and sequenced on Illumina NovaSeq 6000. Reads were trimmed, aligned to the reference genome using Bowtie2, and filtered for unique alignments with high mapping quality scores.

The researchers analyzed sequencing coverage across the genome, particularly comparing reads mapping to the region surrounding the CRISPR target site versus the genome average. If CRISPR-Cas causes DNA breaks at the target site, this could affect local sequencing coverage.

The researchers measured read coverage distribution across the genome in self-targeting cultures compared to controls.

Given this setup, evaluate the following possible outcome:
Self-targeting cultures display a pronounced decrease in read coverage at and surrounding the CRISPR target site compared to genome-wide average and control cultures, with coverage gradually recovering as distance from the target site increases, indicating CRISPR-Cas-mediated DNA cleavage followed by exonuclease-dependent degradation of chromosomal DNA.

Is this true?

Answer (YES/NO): YES